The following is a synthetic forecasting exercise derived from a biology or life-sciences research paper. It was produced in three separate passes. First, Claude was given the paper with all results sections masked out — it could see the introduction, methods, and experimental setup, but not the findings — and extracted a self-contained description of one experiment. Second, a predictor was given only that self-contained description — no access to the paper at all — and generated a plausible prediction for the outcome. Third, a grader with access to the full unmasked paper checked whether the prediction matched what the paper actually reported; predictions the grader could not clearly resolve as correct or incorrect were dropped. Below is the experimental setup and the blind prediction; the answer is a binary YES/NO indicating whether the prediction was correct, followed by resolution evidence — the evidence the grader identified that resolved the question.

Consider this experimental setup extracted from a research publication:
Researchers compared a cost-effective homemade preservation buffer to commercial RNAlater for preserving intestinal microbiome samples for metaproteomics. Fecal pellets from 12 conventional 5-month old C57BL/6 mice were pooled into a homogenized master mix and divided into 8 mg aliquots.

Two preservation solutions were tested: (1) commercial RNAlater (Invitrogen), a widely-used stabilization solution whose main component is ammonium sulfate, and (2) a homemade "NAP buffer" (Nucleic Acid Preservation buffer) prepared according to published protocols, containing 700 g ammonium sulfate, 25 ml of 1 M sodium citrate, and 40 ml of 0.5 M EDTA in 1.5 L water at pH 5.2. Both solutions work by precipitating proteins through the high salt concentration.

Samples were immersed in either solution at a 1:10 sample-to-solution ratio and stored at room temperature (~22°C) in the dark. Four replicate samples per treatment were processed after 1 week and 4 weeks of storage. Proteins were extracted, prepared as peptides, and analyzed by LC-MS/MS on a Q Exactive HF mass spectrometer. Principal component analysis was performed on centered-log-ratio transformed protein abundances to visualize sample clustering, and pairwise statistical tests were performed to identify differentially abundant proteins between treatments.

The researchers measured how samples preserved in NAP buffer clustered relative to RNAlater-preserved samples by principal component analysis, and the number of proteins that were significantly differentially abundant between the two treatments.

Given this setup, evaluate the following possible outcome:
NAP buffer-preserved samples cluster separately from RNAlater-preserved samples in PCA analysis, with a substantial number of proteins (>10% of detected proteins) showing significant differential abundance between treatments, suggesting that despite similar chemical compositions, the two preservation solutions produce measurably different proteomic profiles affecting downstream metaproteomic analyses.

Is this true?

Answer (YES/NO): NO